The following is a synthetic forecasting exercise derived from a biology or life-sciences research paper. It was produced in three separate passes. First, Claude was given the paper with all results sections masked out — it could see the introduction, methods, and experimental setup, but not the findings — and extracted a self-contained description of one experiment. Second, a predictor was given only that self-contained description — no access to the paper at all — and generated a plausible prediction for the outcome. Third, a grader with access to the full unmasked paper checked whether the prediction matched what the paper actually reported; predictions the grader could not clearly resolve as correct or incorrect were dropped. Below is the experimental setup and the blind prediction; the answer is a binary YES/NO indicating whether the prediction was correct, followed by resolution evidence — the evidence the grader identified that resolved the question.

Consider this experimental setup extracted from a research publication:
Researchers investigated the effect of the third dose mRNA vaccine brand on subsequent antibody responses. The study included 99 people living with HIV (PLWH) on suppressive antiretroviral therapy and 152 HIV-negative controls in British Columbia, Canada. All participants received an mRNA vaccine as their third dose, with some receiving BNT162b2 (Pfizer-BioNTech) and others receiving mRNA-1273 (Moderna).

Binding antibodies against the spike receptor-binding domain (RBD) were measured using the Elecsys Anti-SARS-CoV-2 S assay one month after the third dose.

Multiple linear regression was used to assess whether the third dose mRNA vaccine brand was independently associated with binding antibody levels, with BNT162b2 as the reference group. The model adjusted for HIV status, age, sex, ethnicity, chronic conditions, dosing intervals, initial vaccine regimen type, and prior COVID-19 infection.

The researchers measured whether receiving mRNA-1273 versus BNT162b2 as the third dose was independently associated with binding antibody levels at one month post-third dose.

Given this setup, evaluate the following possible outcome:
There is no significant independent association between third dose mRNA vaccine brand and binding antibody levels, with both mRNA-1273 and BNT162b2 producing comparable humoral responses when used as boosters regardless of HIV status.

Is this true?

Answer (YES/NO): NO